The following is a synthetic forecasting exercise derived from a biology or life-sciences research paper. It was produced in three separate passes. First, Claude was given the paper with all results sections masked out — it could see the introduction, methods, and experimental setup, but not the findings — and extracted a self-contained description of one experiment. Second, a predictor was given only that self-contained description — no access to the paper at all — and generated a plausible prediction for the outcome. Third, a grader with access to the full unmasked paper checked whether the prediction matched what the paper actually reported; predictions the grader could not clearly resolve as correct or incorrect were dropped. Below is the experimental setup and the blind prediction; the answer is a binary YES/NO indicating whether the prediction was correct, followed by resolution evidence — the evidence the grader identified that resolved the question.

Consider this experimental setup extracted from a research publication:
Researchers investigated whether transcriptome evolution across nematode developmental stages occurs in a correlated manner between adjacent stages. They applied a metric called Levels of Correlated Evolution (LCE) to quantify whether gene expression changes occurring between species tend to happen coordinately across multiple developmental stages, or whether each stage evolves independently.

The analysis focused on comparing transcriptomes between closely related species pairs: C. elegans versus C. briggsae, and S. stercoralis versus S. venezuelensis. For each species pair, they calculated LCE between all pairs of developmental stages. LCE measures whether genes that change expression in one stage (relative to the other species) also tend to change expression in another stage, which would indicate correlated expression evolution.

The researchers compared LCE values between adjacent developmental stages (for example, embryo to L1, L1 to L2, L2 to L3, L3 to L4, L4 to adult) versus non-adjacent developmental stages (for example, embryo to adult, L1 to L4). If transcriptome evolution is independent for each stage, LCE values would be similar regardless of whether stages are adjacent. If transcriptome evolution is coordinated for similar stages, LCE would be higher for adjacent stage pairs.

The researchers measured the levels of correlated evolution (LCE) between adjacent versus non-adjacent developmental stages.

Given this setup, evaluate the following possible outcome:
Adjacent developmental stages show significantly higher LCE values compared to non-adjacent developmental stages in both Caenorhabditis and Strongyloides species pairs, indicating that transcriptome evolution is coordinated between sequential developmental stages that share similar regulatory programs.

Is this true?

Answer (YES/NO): NO